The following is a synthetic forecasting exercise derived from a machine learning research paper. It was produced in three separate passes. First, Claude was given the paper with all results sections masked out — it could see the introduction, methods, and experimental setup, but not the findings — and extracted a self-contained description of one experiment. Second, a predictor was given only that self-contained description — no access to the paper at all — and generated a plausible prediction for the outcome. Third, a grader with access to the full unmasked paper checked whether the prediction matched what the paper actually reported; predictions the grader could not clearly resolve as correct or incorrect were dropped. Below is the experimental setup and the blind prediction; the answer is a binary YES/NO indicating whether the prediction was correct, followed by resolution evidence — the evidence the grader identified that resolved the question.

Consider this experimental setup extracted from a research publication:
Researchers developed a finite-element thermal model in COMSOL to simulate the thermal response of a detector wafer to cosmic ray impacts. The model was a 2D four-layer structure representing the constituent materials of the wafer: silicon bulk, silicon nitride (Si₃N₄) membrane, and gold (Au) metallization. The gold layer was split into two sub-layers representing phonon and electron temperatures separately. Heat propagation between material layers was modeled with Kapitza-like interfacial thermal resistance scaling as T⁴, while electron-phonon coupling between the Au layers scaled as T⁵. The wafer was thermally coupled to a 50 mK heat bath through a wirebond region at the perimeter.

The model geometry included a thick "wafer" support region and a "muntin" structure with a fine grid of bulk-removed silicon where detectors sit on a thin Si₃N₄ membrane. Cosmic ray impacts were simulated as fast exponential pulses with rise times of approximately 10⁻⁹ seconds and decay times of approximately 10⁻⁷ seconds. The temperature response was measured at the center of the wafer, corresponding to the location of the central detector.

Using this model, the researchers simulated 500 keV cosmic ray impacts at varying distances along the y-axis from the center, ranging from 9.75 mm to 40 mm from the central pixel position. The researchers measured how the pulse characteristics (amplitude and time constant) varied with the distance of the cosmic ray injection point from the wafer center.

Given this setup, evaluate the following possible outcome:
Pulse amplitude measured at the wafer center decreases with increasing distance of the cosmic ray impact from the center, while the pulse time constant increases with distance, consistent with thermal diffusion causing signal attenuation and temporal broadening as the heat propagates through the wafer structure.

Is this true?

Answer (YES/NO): YES